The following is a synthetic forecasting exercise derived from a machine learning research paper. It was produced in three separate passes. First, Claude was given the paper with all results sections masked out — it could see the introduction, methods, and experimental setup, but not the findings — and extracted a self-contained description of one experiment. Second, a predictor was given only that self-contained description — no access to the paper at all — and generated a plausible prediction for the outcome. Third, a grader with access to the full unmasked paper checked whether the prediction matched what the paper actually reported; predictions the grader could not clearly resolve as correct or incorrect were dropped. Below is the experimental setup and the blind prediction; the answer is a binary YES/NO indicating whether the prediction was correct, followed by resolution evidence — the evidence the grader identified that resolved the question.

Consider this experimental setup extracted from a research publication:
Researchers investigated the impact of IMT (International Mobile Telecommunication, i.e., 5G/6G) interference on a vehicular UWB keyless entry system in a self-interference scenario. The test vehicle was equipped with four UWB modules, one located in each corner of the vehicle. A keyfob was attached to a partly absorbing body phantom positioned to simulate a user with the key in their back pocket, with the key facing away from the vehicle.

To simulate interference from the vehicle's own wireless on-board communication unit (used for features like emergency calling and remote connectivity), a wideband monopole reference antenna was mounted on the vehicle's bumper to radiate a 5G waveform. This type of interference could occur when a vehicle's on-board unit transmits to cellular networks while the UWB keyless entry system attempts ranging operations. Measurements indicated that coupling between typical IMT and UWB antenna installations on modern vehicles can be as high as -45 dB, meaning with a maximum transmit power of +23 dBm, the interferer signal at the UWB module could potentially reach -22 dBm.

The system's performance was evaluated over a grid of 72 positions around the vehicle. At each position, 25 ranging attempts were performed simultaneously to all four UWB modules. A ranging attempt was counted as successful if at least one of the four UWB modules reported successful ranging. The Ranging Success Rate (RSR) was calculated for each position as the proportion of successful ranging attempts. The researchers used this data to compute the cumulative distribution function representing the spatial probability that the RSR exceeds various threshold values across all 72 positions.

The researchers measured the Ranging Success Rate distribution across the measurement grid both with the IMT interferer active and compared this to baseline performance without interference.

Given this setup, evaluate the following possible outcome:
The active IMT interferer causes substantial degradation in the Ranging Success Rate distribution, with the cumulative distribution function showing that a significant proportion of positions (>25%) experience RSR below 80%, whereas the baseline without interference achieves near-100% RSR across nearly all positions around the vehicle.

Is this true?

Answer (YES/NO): NO